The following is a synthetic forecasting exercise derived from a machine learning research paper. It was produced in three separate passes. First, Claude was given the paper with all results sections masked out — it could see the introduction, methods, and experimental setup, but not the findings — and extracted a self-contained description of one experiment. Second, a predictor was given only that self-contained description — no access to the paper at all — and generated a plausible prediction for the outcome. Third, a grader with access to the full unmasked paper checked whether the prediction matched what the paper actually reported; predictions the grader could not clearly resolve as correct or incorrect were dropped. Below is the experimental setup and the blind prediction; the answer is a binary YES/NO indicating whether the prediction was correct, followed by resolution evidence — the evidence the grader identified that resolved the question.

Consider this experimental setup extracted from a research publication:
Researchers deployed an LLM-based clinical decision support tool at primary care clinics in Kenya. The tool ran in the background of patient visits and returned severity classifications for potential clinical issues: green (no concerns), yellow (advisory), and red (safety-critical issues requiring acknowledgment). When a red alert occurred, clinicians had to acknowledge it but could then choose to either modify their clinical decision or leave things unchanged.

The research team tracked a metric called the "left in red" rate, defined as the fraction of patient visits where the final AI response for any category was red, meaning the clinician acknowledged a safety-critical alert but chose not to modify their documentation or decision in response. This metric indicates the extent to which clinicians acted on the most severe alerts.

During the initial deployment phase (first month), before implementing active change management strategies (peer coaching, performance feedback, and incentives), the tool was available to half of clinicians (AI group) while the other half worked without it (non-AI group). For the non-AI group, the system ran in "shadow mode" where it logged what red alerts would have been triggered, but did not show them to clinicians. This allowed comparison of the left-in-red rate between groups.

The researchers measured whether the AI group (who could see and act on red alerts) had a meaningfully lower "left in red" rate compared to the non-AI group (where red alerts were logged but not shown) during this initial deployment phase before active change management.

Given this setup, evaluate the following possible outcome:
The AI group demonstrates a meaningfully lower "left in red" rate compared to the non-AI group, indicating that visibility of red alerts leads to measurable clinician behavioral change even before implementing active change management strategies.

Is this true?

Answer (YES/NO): NO